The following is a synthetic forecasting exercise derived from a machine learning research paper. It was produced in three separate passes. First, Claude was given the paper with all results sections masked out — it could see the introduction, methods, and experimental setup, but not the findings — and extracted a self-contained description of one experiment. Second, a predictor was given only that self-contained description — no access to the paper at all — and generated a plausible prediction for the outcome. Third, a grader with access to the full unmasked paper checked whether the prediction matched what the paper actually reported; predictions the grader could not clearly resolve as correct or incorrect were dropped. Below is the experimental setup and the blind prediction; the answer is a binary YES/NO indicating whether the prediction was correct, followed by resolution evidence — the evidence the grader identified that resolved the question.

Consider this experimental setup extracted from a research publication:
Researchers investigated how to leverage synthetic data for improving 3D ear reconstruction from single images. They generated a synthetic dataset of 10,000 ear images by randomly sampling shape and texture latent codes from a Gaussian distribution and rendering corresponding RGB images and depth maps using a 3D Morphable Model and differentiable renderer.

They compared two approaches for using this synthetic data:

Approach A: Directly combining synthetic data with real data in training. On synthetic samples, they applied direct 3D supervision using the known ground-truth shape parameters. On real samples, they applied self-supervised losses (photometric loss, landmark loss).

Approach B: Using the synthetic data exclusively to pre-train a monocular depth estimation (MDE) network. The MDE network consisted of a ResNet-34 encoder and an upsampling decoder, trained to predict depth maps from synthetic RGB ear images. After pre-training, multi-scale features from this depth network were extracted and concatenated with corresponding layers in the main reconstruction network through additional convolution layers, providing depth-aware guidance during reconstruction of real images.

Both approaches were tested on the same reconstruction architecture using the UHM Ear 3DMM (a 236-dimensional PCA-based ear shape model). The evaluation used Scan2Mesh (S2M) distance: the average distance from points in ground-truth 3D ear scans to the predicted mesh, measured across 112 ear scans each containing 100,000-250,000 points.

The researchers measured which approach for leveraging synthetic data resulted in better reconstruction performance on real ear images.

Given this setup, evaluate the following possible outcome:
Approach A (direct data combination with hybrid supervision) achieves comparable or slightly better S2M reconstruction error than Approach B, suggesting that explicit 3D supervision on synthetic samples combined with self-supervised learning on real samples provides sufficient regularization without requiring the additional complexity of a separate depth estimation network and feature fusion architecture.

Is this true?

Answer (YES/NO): NO